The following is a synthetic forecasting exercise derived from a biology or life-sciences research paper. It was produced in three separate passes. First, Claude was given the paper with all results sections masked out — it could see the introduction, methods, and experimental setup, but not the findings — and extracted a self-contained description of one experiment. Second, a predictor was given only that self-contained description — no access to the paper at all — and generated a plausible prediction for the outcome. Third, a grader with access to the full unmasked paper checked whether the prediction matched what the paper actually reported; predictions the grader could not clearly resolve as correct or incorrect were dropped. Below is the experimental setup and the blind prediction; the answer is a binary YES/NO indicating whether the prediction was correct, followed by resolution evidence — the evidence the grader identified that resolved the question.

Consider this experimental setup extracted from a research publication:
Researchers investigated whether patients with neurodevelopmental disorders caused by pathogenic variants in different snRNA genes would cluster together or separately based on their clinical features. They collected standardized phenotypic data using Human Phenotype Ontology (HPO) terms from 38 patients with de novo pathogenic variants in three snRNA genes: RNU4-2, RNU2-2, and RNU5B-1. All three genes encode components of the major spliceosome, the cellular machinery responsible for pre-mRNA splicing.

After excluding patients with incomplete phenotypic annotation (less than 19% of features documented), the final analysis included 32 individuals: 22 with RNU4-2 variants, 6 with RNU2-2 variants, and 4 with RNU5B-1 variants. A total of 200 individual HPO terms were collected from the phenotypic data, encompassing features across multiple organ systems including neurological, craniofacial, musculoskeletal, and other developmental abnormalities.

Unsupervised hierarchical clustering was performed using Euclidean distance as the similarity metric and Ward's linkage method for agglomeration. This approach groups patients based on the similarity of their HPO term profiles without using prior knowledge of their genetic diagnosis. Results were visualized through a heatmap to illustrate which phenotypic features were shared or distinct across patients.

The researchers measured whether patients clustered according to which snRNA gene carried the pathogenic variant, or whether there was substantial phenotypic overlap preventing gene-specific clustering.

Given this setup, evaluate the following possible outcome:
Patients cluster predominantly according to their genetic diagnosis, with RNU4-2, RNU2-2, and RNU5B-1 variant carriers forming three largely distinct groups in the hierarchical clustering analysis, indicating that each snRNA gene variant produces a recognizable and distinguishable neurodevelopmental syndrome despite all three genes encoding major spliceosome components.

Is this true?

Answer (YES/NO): NO